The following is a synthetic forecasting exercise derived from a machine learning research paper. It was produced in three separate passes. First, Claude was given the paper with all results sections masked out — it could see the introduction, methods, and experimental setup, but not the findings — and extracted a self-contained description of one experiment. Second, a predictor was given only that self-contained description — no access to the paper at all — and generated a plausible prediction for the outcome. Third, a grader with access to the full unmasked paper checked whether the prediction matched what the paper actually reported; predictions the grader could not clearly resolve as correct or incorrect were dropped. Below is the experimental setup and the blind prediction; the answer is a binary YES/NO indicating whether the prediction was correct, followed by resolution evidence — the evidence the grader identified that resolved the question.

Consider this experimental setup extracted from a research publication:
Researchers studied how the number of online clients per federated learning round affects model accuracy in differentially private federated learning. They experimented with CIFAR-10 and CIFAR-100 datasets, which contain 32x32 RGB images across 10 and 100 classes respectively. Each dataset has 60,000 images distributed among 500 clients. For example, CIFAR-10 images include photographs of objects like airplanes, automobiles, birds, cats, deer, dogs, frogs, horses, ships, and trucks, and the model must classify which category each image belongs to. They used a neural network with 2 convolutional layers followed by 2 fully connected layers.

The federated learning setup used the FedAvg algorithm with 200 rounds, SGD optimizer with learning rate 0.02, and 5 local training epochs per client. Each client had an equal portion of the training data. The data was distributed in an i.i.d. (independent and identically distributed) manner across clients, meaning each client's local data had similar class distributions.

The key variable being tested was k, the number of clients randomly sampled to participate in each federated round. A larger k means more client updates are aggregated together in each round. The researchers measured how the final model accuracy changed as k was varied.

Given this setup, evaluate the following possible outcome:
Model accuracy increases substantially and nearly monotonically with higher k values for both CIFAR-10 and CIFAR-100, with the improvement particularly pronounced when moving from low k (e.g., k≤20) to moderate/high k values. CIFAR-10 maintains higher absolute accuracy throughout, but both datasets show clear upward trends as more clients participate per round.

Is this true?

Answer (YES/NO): NO